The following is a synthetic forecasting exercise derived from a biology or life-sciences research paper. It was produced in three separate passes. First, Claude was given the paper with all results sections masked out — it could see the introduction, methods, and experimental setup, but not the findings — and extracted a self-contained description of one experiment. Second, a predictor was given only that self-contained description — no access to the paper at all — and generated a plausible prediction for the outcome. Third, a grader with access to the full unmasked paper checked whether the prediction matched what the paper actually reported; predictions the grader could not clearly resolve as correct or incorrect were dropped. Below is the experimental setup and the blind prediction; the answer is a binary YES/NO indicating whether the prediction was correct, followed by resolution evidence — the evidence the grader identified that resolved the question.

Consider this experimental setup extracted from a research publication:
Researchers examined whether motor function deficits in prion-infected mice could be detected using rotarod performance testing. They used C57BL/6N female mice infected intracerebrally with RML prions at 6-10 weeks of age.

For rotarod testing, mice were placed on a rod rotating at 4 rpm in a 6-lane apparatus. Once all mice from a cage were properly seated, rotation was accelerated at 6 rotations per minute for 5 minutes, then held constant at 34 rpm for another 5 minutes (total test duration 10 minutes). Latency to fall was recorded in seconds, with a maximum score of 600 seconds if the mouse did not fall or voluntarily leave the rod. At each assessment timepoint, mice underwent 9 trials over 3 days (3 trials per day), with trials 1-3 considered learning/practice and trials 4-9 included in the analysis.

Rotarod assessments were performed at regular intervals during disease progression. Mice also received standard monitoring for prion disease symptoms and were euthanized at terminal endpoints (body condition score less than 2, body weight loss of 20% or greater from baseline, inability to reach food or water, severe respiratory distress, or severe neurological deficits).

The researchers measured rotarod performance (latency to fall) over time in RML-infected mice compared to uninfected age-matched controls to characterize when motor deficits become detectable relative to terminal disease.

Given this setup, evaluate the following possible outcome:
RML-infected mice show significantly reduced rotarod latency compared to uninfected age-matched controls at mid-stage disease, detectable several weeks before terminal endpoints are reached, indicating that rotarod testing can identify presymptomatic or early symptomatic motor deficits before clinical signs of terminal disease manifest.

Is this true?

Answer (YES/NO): NO